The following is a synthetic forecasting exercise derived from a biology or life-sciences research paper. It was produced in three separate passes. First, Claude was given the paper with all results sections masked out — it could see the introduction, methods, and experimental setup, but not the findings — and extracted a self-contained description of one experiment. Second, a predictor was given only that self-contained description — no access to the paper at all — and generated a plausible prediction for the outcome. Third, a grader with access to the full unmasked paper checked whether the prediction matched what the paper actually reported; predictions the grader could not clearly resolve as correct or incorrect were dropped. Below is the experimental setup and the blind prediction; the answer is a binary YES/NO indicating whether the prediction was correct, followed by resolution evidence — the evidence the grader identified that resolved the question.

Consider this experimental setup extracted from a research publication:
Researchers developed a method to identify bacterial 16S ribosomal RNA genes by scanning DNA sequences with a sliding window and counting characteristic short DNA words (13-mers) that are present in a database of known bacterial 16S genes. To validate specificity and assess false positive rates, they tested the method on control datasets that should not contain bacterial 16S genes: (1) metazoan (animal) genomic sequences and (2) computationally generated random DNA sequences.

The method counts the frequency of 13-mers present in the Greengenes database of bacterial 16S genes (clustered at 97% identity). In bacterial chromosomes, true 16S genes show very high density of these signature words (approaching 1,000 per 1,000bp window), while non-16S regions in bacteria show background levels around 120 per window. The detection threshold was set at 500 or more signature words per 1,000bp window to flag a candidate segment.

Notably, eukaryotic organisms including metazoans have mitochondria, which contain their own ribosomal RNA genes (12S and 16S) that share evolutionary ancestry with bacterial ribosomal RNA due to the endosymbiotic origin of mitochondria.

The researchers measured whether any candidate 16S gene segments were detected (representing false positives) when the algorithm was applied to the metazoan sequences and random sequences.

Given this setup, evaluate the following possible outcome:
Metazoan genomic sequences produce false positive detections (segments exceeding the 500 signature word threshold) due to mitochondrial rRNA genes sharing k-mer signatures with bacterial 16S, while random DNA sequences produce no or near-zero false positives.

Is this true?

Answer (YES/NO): NO